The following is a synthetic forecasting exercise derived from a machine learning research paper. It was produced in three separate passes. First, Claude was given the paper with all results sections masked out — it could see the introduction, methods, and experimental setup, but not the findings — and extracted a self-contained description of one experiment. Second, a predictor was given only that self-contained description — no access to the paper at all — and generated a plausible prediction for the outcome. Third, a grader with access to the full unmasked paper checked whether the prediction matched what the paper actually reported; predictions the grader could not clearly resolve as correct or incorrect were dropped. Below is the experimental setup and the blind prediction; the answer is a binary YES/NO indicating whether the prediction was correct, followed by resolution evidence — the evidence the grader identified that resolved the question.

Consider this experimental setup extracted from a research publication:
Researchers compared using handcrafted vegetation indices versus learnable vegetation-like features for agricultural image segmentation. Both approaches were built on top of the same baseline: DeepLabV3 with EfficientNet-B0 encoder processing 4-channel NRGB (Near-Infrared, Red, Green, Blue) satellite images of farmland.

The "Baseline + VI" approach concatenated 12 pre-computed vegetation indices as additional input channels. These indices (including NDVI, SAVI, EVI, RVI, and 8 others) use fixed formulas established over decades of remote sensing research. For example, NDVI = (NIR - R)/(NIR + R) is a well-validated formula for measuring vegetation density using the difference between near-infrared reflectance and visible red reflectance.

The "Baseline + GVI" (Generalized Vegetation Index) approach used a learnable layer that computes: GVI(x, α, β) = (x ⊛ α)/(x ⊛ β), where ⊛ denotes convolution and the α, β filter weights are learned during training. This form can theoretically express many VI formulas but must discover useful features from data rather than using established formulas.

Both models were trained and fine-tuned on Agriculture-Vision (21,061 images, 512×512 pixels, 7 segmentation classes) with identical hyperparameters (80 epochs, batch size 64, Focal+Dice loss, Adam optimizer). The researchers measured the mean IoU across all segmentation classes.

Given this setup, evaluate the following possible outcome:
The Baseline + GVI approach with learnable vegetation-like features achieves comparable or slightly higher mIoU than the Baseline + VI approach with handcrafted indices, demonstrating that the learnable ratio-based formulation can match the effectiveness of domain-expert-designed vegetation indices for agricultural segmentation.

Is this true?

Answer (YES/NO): YES